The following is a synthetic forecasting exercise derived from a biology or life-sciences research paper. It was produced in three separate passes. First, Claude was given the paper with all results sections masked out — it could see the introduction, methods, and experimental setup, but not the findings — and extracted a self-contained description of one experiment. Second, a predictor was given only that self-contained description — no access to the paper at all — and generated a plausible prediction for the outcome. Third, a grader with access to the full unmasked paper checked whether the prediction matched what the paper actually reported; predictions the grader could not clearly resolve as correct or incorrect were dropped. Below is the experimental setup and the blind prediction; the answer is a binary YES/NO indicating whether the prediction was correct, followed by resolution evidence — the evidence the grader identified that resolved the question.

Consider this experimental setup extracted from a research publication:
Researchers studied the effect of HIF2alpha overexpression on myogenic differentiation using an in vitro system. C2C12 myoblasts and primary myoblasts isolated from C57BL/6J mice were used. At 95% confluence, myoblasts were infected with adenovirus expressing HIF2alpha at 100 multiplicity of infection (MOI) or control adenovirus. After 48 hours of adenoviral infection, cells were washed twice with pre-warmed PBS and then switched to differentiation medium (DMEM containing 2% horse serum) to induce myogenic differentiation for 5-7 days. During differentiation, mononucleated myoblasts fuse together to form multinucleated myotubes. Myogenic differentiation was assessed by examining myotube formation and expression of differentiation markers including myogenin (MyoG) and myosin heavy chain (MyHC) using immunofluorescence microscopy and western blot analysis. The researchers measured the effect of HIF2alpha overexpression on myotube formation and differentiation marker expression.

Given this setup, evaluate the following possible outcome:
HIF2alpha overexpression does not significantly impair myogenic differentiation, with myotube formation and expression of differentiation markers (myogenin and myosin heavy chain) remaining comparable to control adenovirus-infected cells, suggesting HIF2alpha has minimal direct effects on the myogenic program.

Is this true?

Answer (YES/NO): NO